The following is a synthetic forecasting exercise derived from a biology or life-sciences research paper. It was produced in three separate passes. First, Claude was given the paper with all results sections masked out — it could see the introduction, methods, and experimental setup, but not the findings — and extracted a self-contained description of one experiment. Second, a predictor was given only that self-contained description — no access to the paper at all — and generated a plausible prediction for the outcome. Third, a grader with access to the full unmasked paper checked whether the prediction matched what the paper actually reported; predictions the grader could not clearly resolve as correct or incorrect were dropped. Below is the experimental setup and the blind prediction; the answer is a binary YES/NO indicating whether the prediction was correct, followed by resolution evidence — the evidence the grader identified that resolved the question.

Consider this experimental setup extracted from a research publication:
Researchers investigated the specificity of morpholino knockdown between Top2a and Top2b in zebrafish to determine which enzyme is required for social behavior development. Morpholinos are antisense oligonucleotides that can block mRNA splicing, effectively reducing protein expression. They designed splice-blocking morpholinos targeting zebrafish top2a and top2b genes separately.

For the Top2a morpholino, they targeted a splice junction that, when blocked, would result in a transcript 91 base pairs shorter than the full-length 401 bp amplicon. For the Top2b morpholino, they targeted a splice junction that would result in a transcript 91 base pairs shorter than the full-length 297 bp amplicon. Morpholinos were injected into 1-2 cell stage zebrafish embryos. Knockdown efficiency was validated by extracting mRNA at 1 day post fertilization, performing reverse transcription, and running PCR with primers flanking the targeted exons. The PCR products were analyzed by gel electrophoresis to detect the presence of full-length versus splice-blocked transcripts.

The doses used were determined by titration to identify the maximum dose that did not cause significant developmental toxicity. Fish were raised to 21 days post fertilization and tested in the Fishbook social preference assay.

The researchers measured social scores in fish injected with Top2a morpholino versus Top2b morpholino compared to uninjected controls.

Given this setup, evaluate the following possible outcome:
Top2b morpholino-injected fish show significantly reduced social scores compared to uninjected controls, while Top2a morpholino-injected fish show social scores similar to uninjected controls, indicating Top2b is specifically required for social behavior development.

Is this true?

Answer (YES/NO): NO